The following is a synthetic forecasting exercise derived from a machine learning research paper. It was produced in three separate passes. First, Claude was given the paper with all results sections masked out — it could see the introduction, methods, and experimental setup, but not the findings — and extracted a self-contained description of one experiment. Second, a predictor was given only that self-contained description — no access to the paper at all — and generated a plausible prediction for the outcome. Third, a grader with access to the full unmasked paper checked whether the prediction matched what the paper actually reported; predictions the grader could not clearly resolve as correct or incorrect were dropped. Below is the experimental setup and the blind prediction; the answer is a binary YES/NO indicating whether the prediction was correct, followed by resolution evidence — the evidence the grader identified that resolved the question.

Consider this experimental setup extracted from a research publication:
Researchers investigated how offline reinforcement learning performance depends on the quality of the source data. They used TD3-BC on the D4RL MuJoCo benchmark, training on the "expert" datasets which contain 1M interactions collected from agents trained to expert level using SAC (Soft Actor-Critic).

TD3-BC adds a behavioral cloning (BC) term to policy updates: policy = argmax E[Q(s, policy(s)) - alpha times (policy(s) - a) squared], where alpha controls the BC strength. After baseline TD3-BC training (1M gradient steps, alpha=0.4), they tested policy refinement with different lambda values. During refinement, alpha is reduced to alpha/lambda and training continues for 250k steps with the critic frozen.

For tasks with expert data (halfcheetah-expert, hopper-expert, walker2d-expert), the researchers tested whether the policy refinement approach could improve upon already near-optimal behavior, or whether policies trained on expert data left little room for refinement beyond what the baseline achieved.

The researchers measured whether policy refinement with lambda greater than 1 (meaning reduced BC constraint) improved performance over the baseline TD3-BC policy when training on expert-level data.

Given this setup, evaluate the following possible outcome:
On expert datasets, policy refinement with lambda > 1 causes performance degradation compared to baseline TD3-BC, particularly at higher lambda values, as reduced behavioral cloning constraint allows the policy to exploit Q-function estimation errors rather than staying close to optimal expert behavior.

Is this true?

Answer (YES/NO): NO